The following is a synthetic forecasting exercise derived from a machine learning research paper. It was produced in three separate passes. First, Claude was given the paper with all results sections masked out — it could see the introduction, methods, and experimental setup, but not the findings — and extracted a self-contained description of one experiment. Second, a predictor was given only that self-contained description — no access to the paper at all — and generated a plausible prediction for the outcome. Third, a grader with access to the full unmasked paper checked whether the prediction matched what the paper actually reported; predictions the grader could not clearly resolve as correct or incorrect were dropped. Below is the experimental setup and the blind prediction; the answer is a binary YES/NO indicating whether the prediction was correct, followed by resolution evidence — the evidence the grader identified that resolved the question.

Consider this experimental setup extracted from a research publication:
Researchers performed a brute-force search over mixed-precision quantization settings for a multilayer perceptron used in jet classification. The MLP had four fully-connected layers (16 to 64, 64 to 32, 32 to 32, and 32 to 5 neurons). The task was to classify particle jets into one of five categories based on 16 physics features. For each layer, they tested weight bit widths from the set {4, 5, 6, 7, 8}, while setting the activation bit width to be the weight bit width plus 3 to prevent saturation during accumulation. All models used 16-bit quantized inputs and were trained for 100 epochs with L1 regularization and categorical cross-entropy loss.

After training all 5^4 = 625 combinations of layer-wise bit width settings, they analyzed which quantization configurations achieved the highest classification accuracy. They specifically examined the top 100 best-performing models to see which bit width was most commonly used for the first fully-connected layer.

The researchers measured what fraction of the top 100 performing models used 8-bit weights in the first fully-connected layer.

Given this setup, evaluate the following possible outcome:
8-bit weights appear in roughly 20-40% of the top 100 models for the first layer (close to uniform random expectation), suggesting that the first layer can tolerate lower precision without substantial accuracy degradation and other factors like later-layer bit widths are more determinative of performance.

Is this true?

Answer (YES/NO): NO